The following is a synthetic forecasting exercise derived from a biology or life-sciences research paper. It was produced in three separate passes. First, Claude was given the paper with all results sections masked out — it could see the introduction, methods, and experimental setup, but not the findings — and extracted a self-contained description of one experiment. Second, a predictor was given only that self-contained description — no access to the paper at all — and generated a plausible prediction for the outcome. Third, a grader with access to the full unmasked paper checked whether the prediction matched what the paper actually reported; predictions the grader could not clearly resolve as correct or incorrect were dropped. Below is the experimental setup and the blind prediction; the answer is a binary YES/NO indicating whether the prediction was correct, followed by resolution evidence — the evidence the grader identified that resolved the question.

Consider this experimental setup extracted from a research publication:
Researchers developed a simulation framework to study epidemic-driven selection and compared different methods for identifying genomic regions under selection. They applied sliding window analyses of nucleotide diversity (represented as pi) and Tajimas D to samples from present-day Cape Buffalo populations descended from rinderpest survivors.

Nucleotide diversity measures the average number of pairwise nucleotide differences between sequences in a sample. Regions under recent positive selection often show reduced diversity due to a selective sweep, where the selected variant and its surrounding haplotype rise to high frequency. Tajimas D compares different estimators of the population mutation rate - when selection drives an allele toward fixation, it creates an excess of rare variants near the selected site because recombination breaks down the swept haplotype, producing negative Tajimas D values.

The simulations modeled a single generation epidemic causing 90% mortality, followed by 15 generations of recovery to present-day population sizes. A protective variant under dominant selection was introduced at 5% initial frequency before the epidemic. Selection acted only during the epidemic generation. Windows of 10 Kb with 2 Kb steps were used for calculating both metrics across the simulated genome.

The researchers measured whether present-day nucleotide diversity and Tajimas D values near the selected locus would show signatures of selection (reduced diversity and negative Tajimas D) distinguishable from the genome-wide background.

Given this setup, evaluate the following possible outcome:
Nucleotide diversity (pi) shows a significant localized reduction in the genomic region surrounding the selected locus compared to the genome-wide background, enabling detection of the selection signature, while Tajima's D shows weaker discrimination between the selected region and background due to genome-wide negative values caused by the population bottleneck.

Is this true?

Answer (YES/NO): NO